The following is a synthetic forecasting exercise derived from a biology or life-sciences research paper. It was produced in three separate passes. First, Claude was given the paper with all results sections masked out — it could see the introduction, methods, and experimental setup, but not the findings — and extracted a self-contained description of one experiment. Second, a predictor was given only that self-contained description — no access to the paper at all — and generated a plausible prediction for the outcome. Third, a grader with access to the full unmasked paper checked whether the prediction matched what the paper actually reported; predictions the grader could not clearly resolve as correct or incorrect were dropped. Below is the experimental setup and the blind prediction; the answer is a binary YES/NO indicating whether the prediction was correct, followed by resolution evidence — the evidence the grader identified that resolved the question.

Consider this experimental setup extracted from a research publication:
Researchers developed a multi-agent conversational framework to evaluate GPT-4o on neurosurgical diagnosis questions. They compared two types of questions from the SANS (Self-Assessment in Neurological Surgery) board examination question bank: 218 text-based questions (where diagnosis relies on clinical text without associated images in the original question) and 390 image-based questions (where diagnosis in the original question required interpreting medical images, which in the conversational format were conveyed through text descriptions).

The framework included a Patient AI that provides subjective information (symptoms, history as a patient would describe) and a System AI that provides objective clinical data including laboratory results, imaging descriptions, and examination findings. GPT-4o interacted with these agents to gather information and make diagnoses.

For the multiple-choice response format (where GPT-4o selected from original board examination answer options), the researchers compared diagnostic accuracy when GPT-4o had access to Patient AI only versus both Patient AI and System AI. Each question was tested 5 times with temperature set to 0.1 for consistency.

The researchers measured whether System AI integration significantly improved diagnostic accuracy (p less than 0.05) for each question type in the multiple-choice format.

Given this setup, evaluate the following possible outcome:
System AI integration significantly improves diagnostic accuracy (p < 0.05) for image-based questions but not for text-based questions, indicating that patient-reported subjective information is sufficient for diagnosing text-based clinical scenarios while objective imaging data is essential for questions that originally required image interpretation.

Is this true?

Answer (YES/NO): NO